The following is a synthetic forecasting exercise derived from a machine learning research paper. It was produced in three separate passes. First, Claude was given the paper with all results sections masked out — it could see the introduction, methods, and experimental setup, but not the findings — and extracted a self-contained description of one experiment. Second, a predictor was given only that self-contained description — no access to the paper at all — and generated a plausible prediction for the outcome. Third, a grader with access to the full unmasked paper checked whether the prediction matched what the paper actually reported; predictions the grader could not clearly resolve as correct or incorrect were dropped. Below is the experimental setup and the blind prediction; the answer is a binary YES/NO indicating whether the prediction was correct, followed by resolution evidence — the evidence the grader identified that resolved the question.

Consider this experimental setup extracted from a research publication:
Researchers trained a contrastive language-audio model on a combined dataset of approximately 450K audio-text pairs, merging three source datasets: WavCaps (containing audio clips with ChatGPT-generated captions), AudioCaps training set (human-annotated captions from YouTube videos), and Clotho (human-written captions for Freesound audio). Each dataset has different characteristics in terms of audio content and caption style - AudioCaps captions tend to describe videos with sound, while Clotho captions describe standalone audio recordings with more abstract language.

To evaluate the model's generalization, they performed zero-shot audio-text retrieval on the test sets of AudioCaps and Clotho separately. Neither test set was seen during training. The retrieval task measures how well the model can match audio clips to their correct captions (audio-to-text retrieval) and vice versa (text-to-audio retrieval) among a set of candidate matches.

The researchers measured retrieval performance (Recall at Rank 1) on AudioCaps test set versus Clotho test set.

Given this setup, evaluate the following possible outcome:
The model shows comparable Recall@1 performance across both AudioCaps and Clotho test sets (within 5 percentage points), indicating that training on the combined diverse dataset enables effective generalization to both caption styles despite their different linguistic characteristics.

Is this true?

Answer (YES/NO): NO